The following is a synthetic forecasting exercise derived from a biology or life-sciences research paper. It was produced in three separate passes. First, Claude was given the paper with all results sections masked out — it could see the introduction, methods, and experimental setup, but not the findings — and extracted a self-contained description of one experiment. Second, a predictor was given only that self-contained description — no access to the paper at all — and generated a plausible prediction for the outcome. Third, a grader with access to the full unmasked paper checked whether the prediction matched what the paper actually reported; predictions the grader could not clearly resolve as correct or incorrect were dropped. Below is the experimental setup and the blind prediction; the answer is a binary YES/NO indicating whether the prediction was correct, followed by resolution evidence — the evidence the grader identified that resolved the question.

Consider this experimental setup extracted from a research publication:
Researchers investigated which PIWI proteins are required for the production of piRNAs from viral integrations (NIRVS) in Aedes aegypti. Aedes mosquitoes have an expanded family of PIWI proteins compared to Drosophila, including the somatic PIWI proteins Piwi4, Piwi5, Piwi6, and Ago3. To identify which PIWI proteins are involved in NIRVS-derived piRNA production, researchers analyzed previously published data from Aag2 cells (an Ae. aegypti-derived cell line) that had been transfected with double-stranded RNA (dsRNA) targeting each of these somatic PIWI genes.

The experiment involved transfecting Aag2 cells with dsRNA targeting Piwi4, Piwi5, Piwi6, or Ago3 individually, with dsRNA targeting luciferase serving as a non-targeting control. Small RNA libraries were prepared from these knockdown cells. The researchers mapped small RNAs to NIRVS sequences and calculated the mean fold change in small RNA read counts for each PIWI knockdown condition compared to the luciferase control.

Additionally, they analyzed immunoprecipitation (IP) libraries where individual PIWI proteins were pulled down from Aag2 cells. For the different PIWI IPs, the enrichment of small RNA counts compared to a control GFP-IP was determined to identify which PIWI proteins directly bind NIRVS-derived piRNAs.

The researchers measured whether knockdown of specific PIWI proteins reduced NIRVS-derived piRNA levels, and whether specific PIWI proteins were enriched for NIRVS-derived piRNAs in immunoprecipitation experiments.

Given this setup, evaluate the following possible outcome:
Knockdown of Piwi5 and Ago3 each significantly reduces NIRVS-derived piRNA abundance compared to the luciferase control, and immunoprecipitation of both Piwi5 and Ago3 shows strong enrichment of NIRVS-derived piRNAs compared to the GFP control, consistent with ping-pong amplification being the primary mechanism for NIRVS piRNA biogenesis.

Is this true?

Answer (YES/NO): NO